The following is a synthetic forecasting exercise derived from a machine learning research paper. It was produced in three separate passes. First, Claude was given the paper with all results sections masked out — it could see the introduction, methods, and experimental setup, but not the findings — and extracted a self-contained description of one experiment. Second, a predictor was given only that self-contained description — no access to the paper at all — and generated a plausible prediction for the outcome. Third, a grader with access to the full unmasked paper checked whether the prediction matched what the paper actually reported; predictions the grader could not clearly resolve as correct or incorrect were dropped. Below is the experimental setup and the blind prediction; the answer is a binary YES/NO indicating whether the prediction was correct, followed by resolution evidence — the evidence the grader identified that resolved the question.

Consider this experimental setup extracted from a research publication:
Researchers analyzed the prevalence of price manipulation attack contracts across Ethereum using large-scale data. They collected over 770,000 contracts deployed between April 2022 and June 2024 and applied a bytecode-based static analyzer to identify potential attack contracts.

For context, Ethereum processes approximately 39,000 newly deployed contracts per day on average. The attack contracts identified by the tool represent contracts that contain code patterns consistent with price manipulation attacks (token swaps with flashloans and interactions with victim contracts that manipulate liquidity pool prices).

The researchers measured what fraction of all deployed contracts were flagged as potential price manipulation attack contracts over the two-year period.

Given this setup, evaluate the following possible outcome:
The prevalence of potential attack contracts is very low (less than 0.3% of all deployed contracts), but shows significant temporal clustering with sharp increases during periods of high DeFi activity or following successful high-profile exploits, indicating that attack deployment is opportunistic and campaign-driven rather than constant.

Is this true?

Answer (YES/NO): NO